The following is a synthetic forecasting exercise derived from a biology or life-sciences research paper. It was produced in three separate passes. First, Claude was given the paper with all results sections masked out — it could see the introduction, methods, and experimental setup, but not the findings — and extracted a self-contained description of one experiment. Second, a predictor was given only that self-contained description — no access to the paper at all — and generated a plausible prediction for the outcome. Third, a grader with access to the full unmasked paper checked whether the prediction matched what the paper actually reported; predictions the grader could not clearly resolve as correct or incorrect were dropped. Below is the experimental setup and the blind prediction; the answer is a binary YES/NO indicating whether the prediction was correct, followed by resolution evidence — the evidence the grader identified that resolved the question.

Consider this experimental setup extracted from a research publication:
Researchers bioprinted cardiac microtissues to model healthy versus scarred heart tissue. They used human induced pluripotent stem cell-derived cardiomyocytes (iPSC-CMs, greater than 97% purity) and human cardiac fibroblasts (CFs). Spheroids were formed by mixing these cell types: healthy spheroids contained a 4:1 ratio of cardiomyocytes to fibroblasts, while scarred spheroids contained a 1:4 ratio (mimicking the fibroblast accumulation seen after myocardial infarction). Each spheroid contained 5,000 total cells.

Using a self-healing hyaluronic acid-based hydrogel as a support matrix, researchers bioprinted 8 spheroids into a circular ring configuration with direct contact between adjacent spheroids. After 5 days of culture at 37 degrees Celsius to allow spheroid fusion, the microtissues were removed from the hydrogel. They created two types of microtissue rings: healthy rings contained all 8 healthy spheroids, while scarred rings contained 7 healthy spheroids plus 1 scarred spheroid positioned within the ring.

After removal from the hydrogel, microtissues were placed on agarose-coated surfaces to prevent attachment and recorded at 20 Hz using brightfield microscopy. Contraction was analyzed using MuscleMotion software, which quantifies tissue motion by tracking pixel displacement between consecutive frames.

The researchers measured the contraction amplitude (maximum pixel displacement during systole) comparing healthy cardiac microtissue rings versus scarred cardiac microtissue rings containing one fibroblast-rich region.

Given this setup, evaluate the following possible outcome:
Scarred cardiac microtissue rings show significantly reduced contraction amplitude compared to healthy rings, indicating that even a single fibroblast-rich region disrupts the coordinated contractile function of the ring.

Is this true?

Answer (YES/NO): NO